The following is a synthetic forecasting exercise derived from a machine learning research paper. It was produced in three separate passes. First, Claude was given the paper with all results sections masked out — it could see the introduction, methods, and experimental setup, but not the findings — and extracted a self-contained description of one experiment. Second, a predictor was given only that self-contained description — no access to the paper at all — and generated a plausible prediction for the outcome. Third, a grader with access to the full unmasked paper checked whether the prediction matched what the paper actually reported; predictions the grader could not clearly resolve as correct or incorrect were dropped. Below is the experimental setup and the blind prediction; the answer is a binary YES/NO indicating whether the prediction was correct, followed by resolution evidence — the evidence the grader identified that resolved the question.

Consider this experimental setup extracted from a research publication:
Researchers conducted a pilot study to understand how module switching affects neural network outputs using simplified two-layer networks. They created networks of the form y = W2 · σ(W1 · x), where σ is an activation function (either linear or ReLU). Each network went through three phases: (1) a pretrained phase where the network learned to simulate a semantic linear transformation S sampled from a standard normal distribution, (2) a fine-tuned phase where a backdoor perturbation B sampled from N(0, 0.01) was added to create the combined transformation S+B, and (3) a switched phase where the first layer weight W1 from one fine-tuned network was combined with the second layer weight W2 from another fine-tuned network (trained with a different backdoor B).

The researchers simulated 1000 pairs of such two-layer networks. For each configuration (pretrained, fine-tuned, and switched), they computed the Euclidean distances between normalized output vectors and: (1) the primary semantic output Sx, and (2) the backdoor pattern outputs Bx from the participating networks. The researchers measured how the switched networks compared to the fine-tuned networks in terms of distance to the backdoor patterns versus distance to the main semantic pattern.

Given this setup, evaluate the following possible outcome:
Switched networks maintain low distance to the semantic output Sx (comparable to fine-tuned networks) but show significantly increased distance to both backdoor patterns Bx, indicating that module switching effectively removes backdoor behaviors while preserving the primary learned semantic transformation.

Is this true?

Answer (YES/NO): YES